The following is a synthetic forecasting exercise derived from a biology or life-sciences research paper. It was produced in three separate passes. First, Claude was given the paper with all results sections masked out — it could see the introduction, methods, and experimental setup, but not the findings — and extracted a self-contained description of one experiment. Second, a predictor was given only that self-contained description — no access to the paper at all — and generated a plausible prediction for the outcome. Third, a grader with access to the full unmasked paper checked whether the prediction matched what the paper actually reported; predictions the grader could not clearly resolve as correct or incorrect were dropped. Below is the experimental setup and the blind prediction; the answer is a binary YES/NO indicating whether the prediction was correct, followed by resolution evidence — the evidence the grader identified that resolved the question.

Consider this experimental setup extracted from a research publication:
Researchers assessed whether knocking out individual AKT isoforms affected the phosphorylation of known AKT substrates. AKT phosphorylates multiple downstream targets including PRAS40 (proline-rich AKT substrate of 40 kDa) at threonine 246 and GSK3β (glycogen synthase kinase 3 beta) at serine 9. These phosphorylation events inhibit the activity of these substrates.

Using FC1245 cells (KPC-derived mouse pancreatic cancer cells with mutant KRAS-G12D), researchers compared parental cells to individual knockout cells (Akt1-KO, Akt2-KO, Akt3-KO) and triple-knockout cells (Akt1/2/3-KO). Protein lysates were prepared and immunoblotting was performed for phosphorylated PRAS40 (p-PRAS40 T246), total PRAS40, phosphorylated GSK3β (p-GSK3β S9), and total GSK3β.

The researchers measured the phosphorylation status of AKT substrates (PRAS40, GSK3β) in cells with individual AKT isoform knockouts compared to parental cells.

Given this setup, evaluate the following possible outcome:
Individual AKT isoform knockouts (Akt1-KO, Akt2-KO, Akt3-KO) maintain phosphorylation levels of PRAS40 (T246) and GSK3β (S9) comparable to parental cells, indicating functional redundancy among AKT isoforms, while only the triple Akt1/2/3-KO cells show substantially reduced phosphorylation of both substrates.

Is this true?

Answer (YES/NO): NO